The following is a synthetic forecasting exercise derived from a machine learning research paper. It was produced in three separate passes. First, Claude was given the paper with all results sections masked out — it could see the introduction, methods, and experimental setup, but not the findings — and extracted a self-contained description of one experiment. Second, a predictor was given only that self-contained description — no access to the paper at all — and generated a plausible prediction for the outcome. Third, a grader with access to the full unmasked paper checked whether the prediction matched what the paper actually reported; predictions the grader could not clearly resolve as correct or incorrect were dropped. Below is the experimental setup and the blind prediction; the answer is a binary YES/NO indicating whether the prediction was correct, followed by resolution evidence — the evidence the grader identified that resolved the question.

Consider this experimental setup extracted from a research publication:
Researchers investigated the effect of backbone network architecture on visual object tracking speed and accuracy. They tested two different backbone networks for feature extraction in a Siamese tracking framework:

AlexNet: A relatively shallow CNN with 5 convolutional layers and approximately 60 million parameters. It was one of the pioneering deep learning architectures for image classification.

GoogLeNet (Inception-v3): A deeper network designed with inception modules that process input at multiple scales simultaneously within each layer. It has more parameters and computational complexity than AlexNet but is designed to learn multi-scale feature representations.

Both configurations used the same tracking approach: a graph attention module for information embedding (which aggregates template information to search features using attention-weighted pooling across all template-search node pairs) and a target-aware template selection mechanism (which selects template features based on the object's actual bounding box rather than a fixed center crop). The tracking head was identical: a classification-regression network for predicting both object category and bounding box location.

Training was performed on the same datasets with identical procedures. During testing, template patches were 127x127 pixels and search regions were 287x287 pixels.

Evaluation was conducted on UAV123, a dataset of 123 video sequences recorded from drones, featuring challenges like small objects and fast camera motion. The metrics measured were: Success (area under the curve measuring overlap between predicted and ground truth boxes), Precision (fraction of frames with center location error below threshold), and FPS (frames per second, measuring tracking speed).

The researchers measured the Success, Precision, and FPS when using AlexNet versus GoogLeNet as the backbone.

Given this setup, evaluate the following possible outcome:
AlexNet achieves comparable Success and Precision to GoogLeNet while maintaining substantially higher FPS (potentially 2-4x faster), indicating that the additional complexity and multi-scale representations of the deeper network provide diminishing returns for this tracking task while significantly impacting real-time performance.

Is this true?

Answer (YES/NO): NO